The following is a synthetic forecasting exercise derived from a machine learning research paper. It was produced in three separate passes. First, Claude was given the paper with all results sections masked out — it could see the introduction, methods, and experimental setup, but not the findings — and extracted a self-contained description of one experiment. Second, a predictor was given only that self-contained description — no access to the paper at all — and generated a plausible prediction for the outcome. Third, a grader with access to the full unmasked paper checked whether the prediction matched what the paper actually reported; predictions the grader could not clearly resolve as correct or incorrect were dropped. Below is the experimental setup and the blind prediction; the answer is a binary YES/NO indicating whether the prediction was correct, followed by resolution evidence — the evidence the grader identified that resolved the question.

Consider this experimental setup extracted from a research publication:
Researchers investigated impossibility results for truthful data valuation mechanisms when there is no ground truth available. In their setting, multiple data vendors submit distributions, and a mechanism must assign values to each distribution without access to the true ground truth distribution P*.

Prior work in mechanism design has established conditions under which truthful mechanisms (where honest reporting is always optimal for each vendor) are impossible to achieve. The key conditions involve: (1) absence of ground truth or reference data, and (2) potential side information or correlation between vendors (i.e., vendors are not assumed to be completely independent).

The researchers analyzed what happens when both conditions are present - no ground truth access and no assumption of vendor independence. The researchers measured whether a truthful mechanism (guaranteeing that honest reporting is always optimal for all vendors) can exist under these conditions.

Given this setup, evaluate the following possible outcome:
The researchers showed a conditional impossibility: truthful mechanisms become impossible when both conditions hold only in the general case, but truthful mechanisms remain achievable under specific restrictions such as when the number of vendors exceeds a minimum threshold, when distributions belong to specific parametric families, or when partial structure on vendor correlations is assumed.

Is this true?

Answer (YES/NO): NO